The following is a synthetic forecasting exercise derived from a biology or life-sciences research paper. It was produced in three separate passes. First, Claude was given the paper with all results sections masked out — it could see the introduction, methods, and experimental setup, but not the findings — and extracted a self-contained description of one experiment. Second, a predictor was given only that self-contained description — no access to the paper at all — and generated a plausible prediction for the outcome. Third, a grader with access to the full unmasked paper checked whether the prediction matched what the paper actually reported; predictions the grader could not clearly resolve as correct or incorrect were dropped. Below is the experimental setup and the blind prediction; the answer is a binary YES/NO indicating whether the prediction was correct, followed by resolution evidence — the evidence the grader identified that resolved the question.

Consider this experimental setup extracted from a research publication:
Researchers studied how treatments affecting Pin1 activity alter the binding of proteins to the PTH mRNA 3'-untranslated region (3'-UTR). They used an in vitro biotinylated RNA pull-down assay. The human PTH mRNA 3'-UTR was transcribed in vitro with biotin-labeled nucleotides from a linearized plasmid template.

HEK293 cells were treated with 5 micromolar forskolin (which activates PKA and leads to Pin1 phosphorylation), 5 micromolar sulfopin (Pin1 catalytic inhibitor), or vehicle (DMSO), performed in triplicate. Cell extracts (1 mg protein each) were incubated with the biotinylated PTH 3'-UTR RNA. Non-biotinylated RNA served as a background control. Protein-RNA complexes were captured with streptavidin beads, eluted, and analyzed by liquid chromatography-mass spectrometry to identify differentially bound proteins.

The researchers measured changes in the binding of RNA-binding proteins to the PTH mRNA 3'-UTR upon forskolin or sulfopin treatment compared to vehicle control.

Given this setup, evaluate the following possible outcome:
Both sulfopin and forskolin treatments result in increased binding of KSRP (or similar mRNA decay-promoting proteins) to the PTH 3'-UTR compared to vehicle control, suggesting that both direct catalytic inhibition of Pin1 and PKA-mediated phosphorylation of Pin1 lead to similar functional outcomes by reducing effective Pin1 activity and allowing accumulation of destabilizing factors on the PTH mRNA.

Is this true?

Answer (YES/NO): NO